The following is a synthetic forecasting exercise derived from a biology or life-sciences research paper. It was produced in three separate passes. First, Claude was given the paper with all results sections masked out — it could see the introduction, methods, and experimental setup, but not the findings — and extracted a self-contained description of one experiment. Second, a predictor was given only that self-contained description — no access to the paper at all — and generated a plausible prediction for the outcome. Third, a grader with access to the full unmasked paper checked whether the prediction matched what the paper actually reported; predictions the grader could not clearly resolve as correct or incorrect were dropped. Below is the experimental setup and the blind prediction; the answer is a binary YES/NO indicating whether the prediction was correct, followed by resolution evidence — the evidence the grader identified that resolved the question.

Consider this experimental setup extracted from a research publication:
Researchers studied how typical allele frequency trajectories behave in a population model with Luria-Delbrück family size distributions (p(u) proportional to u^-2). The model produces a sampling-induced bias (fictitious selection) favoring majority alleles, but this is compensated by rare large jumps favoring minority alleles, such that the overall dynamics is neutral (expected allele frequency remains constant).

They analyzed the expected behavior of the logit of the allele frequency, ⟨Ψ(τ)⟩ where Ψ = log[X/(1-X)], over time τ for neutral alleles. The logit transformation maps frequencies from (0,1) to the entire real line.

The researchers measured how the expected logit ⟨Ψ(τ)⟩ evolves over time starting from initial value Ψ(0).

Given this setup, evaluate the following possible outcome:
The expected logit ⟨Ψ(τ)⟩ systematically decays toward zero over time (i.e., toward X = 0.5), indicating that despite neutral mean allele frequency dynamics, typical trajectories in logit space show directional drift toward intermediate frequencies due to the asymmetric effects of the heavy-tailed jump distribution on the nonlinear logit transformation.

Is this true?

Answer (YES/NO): NO